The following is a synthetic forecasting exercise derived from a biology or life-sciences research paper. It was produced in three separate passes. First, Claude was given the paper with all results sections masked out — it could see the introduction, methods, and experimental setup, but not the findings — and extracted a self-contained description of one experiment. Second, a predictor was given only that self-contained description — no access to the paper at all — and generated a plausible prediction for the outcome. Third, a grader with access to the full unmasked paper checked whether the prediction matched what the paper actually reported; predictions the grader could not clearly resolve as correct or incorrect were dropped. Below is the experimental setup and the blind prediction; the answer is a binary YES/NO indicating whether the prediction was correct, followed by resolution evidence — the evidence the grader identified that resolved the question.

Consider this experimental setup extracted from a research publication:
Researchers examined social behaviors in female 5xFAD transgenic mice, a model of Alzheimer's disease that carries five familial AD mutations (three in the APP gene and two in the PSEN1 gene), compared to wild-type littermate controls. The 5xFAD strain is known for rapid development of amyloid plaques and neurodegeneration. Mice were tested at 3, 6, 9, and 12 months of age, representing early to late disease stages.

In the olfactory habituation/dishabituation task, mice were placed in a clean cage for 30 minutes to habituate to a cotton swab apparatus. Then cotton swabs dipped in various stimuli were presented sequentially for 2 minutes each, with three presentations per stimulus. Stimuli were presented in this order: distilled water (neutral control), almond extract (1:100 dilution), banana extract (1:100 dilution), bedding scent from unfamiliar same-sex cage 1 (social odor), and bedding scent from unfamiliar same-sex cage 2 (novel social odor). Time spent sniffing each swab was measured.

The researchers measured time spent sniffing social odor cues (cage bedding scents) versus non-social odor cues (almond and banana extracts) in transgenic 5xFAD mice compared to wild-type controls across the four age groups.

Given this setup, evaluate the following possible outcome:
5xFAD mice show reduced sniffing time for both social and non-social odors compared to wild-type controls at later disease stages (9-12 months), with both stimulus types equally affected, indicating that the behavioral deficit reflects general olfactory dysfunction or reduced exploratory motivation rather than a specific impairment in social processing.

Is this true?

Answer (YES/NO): NO